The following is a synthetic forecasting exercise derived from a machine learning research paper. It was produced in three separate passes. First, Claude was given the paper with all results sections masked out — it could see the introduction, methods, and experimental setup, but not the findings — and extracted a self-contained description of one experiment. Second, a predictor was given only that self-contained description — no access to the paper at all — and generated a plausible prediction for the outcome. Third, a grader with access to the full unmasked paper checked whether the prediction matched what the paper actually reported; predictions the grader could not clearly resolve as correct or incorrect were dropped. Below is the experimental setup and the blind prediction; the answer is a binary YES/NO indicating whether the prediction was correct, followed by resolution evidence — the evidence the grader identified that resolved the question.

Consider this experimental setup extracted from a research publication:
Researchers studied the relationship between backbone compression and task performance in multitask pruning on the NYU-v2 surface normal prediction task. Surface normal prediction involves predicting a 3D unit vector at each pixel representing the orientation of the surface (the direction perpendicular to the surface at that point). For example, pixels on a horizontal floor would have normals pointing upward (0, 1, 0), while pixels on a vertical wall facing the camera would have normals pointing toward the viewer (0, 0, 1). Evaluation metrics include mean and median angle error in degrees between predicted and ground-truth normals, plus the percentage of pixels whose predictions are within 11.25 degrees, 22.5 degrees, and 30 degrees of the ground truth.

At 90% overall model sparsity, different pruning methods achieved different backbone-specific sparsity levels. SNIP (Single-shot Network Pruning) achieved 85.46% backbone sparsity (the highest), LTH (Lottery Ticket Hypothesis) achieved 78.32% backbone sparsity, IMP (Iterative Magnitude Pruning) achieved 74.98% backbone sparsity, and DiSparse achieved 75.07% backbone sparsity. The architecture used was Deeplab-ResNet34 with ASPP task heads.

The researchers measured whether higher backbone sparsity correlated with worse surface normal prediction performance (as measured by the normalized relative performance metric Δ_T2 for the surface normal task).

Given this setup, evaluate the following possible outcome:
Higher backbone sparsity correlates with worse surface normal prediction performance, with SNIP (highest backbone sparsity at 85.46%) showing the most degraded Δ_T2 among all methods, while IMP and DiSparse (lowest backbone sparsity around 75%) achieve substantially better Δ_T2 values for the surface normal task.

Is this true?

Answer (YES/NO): NO